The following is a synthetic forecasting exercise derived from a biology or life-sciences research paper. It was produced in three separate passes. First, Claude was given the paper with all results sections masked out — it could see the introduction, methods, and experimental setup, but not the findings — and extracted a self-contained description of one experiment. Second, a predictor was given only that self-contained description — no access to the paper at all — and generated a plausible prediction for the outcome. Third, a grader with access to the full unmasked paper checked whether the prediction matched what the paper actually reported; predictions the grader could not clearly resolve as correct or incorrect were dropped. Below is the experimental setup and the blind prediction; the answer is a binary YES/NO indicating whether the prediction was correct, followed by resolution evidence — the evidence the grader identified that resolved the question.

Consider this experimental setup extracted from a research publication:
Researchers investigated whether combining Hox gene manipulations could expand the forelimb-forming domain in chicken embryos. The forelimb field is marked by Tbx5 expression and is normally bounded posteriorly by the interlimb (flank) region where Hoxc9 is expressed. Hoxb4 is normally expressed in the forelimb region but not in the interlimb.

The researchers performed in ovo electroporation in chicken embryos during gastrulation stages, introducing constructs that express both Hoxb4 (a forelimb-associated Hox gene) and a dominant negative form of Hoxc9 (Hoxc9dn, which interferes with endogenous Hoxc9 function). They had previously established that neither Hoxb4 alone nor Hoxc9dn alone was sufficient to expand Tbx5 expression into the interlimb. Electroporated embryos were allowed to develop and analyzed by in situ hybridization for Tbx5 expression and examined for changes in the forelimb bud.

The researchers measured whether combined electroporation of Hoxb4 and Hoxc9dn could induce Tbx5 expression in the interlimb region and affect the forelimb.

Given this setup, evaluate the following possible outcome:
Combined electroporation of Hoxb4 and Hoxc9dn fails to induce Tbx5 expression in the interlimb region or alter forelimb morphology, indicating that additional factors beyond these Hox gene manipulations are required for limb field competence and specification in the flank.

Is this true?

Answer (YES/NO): NO